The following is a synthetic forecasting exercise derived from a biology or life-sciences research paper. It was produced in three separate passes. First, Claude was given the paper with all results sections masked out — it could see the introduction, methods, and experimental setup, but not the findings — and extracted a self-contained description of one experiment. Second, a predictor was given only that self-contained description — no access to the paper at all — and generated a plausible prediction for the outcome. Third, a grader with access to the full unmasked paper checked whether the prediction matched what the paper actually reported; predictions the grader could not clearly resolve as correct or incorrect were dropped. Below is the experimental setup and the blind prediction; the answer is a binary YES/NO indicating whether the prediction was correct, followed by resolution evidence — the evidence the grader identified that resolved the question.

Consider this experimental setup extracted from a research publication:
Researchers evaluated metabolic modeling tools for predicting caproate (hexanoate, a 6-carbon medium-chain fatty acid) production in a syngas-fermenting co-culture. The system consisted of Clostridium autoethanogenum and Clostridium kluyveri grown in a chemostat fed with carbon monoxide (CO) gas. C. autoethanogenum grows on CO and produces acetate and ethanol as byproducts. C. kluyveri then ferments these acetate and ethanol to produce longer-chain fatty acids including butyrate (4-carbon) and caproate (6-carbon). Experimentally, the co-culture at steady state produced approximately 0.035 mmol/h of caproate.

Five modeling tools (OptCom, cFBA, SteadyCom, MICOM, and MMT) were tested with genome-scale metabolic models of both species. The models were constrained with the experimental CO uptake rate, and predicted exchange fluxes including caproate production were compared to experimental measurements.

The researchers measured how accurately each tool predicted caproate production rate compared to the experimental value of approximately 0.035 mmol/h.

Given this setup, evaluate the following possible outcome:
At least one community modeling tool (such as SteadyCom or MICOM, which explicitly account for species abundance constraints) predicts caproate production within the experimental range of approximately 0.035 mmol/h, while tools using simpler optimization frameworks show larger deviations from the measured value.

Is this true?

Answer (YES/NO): NO